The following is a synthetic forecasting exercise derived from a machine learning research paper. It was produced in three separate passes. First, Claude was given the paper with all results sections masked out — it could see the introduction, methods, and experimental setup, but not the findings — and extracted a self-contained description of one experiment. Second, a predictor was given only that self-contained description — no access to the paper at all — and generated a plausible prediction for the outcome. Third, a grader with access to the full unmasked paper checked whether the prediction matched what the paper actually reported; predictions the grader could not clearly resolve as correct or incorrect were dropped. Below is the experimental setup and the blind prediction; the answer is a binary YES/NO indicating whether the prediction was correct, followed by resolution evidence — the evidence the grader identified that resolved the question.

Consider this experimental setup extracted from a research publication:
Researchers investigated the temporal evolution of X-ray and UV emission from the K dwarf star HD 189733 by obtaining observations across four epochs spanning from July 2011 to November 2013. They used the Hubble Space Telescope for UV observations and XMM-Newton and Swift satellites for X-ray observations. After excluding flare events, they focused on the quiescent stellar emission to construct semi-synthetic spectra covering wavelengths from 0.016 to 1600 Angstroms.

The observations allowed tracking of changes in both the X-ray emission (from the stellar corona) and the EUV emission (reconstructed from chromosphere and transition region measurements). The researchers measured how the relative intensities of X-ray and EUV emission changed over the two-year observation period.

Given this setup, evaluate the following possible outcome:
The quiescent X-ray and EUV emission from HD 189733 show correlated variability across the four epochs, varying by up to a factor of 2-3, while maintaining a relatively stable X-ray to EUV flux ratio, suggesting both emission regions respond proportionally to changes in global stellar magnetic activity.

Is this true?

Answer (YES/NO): NO